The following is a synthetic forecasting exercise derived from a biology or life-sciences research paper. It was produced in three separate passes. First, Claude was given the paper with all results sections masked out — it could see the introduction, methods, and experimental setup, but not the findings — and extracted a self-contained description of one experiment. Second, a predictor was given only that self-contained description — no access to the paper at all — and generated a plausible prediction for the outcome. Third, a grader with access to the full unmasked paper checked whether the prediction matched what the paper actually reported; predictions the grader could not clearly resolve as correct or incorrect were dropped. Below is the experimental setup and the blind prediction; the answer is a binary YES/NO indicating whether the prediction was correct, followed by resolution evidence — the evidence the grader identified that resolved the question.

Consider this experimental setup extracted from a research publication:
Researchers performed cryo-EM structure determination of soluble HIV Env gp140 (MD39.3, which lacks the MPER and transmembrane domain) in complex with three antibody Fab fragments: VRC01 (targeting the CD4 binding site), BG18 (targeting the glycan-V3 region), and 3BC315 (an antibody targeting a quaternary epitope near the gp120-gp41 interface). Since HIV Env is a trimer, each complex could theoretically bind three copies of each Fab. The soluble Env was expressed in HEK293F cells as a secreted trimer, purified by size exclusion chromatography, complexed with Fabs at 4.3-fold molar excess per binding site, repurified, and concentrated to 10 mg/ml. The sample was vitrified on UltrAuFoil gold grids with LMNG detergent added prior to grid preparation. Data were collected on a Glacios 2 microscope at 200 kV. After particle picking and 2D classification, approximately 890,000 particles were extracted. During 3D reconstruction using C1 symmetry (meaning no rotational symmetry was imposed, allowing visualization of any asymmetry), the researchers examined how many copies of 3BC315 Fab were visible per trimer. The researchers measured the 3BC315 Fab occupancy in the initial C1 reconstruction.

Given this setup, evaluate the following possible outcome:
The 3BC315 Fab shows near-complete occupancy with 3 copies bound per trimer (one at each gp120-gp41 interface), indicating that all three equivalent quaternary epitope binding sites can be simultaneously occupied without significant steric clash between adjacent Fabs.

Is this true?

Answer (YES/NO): NO